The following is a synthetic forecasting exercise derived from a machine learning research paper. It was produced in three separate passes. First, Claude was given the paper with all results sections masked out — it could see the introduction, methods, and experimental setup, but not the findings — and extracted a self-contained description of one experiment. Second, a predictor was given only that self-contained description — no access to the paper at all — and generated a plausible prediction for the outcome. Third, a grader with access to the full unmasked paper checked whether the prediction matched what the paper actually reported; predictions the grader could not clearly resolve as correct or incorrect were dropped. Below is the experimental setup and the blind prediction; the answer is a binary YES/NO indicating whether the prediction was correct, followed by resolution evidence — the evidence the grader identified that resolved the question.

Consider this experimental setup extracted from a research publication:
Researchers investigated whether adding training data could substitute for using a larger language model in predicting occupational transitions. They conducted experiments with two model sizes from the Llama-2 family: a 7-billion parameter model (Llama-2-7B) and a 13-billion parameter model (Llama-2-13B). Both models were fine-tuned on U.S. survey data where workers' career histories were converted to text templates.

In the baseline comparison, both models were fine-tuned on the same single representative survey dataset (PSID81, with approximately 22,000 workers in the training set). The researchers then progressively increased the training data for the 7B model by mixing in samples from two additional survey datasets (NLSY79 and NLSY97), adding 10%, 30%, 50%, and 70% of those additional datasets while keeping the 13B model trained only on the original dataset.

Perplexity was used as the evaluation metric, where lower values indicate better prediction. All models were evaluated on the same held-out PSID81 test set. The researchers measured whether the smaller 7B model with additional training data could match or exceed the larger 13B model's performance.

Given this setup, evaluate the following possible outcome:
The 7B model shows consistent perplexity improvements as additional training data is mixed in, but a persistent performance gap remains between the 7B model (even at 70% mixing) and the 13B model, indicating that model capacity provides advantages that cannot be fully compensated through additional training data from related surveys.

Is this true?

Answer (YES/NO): NO